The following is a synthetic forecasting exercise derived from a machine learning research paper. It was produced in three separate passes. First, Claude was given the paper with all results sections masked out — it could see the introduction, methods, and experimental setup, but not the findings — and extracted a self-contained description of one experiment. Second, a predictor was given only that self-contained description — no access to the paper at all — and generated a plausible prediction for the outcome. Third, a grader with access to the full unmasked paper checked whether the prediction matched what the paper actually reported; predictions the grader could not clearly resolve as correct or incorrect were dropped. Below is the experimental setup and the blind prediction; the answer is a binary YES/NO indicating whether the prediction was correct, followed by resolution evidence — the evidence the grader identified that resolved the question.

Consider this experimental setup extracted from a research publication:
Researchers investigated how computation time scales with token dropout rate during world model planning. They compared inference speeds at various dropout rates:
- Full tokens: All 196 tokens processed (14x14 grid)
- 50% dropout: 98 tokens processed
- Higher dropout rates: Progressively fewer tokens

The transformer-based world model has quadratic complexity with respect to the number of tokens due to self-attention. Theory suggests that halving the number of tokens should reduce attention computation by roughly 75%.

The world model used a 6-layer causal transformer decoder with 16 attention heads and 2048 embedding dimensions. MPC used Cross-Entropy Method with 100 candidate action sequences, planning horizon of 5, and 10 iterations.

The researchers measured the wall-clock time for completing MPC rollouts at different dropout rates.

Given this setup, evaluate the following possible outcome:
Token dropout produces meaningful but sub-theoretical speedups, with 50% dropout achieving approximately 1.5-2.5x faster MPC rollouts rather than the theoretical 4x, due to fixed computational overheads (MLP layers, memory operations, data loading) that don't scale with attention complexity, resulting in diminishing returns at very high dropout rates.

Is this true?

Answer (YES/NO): NO